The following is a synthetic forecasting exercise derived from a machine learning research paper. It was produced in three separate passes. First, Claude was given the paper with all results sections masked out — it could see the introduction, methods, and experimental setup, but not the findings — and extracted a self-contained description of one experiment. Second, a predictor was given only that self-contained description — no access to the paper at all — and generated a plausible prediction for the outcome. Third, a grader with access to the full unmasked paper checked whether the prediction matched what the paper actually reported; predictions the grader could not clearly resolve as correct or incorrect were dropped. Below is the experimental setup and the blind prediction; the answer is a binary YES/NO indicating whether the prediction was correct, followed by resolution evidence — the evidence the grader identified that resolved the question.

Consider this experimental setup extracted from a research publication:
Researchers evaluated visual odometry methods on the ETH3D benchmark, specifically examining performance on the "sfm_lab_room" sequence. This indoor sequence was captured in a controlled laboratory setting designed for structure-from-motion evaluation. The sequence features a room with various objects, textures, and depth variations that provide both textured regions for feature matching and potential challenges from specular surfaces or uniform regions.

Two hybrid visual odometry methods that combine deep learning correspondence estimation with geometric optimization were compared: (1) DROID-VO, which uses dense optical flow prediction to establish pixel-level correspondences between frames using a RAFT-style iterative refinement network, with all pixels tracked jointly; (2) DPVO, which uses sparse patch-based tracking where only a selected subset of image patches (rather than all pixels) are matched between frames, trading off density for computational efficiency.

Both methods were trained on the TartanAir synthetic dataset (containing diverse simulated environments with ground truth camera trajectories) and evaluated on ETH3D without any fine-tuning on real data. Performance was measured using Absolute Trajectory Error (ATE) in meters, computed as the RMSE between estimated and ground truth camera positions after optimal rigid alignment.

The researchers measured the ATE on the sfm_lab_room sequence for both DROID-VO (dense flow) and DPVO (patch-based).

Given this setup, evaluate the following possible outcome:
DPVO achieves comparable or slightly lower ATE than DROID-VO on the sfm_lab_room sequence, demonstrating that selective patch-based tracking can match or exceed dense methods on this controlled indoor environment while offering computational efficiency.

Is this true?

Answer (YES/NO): NO